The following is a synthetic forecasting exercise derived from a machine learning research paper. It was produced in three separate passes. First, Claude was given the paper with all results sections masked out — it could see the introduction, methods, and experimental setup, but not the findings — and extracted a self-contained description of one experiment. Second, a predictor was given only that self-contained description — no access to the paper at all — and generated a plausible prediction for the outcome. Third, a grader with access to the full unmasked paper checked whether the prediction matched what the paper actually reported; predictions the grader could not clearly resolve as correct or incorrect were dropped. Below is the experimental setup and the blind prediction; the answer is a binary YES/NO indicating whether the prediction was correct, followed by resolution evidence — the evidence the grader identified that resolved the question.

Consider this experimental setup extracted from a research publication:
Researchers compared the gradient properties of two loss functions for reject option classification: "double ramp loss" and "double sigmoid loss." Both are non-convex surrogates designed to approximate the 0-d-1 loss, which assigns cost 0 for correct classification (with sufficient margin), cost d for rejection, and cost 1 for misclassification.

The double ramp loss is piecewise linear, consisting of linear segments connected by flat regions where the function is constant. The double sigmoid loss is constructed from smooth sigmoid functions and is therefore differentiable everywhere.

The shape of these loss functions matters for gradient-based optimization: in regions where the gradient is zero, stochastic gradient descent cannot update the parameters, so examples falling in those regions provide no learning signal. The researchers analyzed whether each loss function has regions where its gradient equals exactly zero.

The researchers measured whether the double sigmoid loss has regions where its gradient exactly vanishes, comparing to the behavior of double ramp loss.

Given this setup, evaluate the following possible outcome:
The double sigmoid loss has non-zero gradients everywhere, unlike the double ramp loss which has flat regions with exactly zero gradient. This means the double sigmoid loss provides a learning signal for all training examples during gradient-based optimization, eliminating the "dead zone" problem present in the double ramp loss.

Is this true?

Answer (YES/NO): YES